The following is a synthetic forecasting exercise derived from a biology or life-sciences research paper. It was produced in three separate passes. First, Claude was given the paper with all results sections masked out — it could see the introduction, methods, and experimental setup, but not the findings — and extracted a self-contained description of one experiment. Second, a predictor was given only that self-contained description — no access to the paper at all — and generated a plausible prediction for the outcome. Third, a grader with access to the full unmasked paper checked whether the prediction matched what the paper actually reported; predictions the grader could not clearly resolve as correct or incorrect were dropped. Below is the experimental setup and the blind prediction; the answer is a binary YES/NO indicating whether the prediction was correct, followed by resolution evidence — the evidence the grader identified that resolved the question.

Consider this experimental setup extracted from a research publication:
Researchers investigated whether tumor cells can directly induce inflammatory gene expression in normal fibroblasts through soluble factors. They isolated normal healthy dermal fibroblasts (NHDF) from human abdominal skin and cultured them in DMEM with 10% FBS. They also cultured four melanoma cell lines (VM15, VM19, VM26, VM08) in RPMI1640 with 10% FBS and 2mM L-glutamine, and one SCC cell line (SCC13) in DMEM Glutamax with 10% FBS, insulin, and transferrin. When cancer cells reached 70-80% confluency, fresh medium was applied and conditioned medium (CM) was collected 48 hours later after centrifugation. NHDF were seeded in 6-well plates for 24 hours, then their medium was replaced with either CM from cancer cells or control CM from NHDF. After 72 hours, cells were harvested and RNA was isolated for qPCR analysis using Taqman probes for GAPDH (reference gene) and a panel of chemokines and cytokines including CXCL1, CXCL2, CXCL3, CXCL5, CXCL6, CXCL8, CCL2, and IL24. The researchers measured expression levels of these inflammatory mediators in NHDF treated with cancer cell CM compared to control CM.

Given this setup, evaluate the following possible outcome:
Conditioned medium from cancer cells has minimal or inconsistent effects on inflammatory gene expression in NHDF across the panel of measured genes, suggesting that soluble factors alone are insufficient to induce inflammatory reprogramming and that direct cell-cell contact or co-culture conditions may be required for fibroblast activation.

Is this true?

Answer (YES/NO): NO